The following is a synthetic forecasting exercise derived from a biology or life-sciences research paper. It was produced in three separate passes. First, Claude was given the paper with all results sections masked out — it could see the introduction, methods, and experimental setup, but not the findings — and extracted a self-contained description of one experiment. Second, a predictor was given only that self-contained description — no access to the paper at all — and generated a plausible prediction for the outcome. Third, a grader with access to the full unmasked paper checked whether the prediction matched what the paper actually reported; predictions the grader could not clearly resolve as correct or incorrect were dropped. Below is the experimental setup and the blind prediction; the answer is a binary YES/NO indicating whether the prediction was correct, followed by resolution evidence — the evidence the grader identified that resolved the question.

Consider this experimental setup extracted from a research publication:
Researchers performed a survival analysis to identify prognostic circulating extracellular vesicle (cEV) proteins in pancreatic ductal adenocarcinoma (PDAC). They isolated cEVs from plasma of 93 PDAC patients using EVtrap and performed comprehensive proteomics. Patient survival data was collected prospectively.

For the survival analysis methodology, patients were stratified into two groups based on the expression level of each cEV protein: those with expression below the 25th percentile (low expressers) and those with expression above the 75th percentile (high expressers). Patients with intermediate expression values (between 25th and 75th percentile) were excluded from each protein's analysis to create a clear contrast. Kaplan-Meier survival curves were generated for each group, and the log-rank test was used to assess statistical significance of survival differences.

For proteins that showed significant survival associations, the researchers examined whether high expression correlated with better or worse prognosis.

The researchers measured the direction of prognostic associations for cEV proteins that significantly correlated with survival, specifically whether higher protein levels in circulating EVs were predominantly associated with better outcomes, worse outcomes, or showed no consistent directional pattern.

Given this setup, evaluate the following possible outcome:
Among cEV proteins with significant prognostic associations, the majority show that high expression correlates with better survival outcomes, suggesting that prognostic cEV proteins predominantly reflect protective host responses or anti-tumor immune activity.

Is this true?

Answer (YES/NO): NO